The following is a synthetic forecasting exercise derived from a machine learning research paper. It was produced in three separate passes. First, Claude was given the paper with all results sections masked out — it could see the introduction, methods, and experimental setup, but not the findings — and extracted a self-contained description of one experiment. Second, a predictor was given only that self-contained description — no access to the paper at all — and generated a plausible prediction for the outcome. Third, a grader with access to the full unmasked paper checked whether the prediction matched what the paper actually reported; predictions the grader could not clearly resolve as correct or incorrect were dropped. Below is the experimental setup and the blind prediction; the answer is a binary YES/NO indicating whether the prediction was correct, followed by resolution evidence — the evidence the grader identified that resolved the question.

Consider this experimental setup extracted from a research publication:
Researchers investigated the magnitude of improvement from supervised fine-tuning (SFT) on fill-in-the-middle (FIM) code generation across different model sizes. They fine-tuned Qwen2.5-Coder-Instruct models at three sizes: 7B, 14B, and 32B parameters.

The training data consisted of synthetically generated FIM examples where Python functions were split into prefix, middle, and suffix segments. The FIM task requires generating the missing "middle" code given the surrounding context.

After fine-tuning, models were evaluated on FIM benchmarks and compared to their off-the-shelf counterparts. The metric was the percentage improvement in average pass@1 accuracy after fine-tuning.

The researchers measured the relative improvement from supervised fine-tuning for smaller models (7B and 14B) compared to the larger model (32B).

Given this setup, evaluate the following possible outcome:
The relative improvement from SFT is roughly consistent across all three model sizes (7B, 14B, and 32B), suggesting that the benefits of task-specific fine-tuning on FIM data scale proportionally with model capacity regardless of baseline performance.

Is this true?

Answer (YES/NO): NO